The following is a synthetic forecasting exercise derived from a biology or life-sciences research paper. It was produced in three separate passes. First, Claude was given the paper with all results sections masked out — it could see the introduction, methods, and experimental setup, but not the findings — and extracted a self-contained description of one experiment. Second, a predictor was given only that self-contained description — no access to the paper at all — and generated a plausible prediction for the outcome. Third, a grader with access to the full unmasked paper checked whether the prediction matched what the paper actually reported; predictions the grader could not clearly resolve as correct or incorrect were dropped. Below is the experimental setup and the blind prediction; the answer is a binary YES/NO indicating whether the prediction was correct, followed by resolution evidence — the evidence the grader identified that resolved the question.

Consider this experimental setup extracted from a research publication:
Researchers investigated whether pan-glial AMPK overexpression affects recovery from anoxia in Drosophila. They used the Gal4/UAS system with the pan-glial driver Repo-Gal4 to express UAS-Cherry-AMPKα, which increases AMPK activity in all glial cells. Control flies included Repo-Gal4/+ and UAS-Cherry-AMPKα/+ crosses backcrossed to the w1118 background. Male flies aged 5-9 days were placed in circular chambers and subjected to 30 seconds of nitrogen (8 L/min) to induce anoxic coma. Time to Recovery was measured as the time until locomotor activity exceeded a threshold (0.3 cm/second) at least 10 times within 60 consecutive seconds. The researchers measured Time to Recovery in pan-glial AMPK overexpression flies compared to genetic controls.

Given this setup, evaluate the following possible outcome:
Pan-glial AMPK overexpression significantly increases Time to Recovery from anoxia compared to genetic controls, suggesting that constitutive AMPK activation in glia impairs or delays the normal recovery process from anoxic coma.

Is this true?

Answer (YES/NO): NO